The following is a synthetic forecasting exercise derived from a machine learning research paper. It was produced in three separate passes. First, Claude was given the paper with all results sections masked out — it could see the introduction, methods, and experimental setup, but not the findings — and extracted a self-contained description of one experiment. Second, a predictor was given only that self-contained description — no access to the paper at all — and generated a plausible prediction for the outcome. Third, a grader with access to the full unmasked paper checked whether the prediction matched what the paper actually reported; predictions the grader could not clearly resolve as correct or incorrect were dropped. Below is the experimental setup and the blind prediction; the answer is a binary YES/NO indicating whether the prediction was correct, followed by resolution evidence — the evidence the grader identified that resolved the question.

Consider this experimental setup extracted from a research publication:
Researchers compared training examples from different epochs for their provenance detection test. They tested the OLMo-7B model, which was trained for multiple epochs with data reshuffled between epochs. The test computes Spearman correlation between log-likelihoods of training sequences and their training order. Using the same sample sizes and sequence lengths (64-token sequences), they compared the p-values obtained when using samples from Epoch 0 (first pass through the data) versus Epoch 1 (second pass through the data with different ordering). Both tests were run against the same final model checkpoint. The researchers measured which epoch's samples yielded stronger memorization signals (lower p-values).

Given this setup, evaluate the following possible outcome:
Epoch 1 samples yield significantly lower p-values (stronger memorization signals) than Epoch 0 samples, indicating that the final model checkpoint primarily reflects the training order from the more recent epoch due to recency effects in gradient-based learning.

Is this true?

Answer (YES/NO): YES